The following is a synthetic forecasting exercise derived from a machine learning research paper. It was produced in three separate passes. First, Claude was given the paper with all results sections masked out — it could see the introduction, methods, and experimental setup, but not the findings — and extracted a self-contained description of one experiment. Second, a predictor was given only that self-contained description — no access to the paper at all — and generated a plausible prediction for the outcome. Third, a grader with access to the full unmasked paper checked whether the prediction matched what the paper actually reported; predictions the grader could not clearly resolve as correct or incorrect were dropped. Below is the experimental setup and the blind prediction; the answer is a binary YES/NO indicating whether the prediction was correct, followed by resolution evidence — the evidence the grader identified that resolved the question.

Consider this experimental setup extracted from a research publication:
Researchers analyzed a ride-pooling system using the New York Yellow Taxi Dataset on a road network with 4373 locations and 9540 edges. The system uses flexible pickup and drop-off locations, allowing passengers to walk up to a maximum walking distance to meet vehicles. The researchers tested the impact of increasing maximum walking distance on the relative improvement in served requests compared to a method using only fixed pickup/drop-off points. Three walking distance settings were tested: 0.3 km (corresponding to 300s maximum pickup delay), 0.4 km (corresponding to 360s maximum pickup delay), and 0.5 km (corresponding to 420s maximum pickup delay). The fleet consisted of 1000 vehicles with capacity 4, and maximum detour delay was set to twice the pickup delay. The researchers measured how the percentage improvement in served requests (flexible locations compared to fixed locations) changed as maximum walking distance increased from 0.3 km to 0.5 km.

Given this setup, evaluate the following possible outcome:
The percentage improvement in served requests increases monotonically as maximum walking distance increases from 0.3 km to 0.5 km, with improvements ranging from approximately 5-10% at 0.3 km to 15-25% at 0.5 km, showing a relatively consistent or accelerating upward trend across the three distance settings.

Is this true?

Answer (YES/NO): NO